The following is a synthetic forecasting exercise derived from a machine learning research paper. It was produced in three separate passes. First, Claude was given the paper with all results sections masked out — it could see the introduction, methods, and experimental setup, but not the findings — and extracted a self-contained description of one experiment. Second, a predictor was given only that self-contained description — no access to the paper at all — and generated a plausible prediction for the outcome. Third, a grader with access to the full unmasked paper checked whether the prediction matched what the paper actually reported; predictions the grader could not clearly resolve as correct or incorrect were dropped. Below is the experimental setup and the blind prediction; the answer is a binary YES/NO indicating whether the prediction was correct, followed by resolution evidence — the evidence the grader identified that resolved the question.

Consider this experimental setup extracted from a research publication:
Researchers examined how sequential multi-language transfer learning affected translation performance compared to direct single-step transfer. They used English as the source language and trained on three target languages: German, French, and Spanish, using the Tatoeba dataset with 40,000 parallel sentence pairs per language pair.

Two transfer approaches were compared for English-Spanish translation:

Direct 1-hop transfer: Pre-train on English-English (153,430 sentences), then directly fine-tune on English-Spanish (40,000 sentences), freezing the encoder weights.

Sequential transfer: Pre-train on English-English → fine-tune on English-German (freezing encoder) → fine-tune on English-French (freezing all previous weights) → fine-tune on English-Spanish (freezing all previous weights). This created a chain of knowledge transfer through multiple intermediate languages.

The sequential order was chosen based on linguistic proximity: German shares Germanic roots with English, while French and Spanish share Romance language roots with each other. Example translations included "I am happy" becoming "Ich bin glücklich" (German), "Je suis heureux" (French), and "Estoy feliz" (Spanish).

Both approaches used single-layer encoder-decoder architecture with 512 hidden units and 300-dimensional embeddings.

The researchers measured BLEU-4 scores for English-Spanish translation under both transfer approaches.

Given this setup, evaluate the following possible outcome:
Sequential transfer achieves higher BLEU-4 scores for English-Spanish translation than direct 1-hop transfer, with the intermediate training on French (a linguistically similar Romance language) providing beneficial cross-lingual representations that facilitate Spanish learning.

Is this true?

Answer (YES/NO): YES